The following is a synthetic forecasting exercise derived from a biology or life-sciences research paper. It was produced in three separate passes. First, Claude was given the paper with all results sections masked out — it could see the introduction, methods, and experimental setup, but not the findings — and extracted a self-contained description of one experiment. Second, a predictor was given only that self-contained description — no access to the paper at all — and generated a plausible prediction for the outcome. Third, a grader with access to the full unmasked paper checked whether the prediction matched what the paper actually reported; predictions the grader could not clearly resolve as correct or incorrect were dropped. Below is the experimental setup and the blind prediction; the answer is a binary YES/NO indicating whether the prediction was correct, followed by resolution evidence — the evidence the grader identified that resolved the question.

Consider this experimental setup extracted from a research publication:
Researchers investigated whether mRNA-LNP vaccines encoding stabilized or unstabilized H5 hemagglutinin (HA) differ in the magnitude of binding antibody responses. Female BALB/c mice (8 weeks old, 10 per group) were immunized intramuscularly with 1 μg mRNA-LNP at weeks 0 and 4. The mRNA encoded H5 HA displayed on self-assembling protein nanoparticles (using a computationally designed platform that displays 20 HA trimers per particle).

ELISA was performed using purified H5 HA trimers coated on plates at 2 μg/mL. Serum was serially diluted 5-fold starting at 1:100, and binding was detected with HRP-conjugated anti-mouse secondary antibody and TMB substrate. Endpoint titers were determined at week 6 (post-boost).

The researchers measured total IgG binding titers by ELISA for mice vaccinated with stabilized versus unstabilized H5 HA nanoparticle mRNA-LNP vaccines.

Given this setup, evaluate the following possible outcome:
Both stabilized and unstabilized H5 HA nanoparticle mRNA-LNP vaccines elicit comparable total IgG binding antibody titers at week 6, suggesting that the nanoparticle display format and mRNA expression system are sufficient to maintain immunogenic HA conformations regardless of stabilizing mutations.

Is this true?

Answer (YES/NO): NO